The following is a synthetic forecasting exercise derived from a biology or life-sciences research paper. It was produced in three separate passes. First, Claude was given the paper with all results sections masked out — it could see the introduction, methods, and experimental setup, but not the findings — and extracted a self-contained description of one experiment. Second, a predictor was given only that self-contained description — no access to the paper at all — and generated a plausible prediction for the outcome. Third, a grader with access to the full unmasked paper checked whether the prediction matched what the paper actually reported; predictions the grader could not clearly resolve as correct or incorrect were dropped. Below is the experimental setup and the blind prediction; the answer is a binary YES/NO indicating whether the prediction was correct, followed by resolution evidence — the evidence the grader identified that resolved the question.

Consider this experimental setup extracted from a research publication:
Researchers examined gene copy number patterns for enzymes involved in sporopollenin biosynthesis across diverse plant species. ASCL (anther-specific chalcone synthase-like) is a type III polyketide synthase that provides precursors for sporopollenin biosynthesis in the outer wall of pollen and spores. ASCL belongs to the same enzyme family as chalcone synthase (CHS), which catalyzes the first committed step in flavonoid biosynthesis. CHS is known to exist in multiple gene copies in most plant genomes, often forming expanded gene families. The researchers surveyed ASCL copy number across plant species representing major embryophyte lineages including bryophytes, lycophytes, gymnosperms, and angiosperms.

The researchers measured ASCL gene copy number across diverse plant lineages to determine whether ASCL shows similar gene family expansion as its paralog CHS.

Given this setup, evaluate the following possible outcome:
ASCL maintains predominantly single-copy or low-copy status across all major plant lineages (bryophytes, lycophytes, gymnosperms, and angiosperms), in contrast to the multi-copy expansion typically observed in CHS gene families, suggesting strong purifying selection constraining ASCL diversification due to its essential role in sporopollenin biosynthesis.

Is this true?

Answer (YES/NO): YES